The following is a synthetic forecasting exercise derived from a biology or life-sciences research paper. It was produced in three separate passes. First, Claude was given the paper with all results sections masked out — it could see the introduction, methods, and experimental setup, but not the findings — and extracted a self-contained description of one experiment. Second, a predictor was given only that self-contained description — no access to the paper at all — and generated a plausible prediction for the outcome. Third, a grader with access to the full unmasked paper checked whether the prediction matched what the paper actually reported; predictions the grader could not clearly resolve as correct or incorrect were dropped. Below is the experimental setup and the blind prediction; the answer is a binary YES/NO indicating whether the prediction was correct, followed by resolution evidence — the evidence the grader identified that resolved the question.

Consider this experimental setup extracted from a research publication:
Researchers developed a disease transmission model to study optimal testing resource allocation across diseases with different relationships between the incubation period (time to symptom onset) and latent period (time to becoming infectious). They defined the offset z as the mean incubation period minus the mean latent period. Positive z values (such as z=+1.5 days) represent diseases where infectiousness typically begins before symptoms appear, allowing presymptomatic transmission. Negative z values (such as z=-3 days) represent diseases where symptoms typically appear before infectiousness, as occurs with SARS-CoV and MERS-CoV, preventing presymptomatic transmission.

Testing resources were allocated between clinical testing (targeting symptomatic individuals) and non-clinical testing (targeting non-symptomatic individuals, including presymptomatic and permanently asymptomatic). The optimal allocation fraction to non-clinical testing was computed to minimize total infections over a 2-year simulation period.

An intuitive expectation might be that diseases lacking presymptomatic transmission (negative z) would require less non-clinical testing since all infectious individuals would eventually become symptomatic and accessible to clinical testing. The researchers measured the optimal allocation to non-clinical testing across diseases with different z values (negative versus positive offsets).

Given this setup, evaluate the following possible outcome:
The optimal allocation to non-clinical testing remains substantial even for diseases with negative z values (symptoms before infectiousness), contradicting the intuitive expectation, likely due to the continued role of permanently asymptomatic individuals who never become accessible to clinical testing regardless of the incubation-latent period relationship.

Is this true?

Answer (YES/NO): NO